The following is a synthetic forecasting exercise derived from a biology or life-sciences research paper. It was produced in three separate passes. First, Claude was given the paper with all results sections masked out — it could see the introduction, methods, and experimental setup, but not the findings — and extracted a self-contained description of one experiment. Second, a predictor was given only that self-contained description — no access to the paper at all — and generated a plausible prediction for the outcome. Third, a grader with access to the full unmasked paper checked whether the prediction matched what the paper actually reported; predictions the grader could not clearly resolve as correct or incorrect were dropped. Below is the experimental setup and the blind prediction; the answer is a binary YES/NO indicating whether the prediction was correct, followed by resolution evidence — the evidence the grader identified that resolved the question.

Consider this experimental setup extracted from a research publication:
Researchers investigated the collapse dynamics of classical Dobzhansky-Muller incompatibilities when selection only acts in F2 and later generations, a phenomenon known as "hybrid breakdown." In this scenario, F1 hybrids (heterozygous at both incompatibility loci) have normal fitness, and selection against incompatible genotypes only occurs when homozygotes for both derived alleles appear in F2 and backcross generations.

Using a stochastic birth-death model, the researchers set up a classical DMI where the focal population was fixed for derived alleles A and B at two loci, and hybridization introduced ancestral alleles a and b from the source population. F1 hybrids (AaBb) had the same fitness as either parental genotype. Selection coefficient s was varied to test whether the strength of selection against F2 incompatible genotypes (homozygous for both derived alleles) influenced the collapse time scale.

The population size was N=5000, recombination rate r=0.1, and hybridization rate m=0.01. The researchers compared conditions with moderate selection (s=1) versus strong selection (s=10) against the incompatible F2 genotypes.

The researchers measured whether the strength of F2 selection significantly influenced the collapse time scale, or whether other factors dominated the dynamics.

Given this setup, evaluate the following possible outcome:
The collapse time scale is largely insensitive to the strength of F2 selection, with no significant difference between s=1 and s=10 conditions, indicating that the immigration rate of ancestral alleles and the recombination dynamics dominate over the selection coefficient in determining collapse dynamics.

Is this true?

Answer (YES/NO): YES